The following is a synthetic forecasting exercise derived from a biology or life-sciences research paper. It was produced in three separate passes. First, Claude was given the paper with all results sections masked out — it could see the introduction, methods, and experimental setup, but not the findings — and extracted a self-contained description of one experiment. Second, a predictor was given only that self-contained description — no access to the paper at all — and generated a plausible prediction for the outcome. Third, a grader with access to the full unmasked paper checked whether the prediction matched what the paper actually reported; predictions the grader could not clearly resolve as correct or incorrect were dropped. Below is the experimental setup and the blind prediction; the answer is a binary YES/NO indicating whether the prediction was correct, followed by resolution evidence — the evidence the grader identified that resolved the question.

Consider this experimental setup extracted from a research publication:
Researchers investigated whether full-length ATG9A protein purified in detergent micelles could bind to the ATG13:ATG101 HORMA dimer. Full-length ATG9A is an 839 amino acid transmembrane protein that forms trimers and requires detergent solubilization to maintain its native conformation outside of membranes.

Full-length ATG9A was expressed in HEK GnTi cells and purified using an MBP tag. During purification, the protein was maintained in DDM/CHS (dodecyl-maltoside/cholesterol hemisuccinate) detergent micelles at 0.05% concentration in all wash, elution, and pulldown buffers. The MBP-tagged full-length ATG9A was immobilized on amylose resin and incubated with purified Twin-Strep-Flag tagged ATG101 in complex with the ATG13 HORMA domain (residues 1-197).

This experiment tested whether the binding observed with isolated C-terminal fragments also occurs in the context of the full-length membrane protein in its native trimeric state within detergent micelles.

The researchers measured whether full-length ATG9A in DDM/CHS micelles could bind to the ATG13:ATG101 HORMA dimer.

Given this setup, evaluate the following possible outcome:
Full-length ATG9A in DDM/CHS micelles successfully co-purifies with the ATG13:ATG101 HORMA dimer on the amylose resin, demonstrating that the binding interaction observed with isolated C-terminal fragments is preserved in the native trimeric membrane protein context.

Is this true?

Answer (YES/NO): YES